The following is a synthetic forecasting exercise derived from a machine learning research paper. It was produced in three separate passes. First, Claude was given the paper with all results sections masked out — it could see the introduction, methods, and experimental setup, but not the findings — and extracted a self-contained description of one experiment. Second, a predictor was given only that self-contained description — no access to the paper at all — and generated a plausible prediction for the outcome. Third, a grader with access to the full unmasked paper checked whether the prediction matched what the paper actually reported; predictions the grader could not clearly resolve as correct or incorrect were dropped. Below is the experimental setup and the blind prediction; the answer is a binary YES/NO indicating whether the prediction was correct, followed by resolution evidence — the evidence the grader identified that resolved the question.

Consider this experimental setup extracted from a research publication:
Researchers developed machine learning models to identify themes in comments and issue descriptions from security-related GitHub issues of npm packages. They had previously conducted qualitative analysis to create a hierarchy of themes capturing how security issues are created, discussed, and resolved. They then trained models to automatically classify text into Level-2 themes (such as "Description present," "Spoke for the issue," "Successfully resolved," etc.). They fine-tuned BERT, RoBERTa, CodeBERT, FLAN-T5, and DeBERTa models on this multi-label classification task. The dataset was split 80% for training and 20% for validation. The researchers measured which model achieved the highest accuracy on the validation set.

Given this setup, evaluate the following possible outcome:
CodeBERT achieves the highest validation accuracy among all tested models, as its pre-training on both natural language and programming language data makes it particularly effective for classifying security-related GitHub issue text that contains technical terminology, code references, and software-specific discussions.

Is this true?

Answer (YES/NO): NO